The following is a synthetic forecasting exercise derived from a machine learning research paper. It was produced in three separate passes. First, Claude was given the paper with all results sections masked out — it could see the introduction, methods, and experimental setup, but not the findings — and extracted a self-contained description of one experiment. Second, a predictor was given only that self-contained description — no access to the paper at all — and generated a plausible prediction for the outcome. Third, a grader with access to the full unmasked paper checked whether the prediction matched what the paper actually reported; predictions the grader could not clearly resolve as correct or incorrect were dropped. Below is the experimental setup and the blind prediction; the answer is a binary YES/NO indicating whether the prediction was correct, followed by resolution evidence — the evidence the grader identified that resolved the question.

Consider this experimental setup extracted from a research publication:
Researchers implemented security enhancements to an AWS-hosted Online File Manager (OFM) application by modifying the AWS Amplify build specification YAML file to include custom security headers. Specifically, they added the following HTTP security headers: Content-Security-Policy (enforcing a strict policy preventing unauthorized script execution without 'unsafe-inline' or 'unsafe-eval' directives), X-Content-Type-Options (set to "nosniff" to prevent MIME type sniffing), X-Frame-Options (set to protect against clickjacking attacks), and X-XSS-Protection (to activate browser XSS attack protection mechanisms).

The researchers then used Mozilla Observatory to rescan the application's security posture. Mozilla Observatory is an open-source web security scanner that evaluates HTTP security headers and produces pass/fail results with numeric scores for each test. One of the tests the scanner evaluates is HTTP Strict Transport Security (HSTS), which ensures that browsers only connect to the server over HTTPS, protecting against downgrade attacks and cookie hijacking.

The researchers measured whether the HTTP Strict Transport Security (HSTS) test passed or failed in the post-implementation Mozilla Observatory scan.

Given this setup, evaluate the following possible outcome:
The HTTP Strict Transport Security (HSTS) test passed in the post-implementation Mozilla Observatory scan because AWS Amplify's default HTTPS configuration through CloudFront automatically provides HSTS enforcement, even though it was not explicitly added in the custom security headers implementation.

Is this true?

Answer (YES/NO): NO